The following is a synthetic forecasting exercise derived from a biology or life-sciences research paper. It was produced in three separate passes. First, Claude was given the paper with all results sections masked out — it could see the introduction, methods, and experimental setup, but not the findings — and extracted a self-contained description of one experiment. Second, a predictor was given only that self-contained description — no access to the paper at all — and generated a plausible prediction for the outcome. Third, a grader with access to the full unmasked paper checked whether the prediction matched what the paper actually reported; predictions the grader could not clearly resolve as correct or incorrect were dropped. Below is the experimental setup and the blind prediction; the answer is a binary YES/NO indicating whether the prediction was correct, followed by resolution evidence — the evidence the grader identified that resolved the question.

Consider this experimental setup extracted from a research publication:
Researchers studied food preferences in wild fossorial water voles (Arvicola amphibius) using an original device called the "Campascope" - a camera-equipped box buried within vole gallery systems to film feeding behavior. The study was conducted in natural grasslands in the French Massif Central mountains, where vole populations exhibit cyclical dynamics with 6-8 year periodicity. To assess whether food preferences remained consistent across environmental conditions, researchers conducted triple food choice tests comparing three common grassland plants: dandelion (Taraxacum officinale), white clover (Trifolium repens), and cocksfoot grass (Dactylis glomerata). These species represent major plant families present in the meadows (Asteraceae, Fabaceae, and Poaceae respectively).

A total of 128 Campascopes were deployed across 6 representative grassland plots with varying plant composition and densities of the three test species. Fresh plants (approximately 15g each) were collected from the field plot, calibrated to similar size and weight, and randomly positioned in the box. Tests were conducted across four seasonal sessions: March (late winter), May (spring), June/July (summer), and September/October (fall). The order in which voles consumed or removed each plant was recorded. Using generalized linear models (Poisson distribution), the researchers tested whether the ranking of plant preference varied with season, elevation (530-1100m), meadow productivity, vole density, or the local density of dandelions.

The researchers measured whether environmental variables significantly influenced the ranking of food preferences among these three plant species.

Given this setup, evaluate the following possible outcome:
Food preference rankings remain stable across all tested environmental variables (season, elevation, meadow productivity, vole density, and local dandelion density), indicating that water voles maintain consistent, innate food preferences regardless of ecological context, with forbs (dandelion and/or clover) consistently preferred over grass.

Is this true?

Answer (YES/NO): YES